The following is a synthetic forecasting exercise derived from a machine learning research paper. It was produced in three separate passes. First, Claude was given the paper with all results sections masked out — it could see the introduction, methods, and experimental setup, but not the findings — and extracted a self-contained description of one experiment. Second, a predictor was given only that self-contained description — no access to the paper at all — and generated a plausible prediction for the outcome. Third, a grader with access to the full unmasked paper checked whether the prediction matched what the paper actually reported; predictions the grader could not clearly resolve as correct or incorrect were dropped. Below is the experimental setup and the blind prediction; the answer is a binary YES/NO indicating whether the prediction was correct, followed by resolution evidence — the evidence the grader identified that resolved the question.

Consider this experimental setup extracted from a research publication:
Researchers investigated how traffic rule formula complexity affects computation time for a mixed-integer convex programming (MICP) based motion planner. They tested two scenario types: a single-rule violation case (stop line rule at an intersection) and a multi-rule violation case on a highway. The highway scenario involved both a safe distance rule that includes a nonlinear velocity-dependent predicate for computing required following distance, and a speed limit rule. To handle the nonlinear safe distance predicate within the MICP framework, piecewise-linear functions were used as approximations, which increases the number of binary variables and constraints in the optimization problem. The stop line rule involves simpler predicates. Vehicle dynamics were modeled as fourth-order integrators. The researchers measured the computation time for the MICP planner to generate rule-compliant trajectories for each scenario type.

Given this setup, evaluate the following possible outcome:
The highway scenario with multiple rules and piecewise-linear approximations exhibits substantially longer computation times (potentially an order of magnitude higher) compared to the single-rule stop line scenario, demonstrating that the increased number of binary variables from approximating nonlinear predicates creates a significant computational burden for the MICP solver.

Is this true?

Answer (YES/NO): NO